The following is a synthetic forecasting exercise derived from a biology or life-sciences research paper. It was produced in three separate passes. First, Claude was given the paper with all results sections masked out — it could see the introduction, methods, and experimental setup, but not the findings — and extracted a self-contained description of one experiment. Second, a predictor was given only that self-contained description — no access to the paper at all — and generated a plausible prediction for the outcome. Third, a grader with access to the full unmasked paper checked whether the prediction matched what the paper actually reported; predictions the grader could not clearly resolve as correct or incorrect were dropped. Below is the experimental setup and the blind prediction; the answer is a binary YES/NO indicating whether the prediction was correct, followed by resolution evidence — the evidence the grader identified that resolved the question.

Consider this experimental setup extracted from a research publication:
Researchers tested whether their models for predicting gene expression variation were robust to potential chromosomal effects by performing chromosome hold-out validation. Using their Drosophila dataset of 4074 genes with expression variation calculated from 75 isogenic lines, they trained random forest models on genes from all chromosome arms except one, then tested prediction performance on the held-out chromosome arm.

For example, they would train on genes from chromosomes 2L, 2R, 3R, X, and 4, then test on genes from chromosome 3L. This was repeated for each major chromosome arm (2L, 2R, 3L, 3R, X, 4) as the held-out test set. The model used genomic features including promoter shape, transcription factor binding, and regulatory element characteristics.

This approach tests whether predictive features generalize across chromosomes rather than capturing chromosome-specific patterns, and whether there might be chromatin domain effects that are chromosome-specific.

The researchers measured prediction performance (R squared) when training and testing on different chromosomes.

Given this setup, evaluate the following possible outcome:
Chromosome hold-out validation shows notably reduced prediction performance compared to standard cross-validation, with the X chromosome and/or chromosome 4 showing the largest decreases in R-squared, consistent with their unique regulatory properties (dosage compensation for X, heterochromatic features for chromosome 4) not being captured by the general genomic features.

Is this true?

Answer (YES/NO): NO